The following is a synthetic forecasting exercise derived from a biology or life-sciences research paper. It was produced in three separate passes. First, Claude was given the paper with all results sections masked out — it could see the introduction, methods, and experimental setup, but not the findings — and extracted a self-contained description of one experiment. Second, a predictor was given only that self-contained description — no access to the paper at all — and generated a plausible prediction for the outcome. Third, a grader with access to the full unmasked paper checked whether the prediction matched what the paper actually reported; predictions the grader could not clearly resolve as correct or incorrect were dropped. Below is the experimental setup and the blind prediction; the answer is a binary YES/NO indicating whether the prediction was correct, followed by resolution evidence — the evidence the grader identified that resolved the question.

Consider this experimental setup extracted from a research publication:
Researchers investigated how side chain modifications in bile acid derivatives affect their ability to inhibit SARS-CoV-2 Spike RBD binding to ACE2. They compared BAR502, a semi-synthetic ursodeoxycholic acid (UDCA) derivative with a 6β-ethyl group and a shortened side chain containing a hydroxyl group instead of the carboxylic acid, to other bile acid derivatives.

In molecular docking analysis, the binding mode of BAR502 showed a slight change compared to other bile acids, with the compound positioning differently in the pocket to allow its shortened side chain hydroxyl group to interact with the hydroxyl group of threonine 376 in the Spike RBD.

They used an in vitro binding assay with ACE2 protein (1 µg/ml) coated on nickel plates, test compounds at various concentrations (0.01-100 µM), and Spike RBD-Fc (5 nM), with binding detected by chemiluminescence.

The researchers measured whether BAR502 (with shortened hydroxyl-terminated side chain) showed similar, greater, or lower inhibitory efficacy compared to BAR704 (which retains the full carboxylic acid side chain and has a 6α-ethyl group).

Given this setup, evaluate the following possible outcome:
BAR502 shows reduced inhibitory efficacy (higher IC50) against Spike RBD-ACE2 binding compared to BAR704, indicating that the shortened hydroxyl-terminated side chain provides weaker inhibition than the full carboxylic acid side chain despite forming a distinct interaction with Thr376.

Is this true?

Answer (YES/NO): YES